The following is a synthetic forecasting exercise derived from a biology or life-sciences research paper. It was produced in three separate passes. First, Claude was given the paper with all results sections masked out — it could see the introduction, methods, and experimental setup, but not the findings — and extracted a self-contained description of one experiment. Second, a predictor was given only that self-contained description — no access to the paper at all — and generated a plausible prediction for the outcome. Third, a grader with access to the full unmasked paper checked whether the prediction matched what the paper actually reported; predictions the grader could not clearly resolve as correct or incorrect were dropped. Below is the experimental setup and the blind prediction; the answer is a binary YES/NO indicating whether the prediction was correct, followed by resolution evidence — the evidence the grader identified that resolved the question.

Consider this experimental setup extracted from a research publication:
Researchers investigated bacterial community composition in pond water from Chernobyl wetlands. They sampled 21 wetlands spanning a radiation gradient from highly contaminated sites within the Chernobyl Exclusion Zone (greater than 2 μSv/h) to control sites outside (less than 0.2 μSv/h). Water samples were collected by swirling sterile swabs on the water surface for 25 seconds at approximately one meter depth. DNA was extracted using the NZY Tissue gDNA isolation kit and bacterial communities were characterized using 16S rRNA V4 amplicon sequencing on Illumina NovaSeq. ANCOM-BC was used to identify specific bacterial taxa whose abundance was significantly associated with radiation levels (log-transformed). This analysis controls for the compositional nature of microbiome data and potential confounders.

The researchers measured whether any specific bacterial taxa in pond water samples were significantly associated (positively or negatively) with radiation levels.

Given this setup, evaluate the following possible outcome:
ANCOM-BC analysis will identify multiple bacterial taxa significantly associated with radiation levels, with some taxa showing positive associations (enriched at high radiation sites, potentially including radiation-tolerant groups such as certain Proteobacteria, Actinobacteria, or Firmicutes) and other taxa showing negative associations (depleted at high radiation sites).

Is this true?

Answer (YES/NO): NO